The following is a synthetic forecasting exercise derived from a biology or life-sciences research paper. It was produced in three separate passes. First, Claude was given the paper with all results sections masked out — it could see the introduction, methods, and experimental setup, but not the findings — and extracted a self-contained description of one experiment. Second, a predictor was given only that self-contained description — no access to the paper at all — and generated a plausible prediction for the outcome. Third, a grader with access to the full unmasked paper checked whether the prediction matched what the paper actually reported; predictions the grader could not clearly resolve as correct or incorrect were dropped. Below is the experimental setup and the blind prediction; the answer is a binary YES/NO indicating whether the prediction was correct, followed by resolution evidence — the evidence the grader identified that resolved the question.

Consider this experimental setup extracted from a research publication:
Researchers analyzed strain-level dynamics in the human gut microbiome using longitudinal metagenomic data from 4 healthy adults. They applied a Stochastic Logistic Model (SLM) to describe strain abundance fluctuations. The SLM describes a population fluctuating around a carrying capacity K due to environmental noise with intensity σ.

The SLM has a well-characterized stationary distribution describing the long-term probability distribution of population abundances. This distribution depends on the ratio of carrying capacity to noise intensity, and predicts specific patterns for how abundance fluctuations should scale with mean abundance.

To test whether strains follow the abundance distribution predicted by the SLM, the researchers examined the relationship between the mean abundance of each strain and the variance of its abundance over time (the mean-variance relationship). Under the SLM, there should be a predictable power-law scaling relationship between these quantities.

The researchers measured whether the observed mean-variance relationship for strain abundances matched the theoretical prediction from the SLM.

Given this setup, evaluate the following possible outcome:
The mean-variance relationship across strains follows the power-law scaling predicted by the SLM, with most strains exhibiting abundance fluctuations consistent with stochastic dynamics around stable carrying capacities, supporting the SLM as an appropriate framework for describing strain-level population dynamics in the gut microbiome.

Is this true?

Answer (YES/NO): YES